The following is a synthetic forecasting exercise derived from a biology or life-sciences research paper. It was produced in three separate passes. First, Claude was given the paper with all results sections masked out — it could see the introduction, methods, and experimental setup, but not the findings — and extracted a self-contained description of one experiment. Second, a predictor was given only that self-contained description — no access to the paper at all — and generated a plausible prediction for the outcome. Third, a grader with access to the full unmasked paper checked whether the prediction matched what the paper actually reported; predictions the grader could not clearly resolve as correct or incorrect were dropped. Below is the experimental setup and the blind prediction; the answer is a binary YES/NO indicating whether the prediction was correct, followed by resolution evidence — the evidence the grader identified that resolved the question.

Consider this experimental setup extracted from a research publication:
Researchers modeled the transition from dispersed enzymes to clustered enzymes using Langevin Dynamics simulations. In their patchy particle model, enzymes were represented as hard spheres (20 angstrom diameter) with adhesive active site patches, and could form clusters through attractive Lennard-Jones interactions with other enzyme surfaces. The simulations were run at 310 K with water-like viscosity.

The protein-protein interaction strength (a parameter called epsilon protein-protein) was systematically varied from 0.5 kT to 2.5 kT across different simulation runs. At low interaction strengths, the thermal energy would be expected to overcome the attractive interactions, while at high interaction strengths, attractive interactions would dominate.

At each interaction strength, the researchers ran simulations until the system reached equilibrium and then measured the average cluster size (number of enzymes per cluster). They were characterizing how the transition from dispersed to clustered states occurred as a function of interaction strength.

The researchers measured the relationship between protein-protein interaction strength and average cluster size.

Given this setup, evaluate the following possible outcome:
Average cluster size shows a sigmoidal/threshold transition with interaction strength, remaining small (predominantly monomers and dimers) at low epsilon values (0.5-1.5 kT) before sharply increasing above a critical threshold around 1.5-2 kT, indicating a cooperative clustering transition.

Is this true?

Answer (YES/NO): YES